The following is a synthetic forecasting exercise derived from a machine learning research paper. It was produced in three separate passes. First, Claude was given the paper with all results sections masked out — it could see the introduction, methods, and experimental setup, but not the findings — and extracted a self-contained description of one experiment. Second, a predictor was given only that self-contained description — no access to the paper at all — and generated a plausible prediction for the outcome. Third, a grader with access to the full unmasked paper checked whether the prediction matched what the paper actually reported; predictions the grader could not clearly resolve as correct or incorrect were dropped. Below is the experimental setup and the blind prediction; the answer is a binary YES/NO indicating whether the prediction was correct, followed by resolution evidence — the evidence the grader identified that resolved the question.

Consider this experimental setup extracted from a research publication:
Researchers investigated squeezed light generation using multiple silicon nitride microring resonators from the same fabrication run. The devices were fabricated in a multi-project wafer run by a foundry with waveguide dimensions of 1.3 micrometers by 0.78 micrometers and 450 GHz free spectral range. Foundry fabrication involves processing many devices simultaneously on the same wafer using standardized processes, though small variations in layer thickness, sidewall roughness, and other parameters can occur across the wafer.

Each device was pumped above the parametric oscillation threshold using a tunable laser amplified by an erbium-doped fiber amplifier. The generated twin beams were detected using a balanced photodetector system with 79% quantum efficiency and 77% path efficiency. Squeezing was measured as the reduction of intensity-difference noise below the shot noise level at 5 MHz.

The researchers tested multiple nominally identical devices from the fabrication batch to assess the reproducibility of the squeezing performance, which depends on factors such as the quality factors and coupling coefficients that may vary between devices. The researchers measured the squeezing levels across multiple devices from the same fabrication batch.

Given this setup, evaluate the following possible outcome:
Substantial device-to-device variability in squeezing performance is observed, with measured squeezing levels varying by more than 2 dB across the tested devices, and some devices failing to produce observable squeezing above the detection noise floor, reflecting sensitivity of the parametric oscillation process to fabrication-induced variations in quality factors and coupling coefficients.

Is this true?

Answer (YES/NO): NO